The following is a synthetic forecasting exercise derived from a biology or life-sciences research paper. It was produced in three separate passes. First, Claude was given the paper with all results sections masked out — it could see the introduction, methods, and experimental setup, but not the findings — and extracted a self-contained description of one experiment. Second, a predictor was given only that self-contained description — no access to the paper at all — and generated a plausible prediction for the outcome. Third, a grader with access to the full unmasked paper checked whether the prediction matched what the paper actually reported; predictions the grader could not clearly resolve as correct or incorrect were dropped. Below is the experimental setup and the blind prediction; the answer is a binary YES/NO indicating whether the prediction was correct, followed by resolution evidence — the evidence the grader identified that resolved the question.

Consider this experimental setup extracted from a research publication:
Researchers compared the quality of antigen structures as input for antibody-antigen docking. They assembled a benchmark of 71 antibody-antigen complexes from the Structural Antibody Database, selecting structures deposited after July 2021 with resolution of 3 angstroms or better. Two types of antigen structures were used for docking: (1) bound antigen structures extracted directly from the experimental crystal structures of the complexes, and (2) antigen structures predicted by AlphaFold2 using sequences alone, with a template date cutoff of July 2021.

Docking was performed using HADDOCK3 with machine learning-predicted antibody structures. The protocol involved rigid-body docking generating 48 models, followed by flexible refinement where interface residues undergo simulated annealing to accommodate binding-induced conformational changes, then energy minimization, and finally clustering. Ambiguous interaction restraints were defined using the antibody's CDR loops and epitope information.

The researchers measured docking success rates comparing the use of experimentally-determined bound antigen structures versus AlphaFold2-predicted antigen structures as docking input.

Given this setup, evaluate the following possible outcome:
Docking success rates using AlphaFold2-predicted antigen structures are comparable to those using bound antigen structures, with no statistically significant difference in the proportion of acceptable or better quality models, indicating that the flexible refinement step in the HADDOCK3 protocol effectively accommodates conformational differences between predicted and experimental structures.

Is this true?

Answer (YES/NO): NO